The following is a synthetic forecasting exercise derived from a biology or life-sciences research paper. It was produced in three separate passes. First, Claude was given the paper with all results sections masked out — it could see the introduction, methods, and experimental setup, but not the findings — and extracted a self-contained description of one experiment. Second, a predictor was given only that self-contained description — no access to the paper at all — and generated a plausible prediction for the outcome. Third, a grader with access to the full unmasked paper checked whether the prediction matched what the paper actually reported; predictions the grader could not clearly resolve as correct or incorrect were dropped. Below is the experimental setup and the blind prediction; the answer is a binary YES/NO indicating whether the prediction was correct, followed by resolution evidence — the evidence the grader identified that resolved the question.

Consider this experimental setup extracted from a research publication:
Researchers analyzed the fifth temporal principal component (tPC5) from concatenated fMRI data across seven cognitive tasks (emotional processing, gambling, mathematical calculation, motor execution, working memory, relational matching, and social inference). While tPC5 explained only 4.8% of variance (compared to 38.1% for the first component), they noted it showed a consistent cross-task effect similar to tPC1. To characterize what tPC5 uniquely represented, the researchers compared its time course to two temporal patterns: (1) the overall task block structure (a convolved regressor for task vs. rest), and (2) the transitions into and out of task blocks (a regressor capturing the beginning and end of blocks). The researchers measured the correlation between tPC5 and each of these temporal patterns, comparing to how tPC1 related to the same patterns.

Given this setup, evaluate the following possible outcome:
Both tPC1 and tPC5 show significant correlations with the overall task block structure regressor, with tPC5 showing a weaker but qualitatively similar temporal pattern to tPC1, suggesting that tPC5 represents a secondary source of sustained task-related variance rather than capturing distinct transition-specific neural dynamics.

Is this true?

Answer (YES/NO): NO